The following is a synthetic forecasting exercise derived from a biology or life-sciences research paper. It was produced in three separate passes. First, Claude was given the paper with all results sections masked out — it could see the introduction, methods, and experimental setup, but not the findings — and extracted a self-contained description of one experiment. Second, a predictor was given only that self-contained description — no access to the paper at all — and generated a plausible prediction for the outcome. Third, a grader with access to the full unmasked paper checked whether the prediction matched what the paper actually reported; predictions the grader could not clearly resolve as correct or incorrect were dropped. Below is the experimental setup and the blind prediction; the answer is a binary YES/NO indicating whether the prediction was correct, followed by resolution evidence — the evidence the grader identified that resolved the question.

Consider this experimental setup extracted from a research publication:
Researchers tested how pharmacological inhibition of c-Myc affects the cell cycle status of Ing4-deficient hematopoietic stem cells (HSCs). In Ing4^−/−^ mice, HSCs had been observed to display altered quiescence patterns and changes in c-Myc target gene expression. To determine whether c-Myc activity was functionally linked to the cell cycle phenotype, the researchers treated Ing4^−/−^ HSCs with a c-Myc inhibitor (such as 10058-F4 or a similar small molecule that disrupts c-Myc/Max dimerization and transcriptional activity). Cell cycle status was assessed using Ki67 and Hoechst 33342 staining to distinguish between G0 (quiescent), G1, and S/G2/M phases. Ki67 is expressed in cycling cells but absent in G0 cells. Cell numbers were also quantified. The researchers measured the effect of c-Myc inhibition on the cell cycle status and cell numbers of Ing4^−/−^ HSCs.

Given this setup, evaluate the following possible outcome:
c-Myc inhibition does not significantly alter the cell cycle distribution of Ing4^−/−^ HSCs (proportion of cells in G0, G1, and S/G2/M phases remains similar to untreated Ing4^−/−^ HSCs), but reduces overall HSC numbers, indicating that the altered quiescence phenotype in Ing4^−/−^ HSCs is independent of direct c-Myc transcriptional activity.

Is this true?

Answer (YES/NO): NO